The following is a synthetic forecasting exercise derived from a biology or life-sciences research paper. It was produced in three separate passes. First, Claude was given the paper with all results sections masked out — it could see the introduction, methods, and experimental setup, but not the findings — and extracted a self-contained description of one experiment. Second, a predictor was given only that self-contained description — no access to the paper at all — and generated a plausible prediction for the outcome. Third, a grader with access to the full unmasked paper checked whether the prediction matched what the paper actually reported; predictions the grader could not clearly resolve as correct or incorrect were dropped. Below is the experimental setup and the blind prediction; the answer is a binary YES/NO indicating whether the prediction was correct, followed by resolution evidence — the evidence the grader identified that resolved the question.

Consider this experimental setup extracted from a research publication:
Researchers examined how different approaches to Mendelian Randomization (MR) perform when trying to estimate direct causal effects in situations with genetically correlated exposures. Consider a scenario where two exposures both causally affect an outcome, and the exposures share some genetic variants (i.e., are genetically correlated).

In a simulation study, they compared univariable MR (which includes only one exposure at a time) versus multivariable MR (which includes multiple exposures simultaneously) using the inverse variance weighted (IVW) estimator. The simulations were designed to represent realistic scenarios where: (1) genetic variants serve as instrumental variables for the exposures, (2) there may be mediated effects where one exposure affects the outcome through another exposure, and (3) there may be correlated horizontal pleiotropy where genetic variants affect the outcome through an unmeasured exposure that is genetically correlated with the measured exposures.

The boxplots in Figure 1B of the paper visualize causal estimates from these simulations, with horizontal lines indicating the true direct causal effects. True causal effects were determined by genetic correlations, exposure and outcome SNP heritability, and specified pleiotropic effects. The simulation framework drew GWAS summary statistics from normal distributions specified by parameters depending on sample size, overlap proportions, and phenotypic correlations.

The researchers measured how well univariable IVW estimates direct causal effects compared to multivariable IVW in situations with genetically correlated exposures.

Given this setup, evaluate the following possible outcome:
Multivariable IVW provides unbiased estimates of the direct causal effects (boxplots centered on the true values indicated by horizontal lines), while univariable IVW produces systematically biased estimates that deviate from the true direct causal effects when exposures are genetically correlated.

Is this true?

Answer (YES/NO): NO